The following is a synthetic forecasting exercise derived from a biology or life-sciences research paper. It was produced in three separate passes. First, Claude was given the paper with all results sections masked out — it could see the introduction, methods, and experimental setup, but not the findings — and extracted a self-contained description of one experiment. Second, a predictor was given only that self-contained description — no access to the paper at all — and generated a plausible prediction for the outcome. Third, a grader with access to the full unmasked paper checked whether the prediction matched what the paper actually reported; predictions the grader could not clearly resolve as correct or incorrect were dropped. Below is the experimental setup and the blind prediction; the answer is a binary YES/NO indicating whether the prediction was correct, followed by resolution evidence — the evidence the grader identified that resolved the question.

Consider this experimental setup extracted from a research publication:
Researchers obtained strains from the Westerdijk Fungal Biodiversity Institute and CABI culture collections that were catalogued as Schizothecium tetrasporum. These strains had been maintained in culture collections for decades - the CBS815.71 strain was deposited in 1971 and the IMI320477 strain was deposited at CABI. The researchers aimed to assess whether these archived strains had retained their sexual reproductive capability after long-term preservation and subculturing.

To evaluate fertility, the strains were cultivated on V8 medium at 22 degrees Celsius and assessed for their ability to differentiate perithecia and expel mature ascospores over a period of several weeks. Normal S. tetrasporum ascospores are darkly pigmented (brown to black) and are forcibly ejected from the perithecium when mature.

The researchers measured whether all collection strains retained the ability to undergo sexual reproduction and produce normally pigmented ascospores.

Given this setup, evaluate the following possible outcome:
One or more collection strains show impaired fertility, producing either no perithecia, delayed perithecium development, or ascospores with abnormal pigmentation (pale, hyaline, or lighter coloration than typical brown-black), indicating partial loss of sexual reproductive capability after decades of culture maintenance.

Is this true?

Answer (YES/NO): YES